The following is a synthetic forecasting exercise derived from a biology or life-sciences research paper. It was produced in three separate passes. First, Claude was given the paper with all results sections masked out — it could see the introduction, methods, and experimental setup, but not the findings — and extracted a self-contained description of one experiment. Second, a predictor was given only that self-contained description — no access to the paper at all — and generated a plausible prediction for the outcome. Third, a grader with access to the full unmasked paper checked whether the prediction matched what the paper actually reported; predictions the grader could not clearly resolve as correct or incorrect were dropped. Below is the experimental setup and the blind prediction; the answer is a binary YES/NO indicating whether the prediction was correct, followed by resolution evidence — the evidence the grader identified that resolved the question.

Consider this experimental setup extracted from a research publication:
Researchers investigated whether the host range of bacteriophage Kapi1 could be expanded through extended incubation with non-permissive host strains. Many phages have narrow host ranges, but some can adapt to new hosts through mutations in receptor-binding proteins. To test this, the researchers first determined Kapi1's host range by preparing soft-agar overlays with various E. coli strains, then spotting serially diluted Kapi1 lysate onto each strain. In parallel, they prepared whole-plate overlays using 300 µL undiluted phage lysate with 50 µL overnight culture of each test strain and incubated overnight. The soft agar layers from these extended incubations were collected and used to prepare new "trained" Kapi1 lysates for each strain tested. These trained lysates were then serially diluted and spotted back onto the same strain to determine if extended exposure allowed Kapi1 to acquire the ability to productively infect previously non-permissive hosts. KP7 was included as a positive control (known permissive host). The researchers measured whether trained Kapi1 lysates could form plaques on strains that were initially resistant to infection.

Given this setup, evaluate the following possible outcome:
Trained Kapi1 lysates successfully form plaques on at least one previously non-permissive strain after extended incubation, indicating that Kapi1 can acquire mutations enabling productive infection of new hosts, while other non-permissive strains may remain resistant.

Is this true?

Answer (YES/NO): NO